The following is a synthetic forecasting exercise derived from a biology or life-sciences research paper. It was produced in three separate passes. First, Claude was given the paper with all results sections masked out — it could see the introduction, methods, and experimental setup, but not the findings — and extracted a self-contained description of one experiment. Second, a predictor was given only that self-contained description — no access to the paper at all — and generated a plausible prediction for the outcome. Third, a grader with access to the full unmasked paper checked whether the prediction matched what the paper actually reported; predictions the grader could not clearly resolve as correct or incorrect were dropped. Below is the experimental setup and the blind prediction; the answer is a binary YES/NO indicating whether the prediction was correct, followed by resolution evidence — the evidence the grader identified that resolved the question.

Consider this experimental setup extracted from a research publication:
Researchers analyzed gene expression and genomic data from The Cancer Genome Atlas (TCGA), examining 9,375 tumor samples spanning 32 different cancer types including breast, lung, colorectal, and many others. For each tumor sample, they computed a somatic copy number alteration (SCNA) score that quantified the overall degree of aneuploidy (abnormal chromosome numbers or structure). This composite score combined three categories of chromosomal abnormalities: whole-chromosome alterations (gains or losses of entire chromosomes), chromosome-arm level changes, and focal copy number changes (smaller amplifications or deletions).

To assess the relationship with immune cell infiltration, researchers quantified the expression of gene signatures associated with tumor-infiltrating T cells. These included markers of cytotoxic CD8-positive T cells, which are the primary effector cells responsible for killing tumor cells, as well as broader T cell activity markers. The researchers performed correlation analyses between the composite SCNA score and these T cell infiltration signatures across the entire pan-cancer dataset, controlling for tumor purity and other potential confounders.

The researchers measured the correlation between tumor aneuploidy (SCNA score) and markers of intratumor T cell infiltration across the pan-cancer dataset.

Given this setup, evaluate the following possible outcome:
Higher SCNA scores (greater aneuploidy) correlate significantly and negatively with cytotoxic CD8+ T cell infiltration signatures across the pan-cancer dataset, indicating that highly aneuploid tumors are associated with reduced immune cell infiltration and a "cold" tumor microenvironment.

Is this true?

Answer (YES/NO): YES